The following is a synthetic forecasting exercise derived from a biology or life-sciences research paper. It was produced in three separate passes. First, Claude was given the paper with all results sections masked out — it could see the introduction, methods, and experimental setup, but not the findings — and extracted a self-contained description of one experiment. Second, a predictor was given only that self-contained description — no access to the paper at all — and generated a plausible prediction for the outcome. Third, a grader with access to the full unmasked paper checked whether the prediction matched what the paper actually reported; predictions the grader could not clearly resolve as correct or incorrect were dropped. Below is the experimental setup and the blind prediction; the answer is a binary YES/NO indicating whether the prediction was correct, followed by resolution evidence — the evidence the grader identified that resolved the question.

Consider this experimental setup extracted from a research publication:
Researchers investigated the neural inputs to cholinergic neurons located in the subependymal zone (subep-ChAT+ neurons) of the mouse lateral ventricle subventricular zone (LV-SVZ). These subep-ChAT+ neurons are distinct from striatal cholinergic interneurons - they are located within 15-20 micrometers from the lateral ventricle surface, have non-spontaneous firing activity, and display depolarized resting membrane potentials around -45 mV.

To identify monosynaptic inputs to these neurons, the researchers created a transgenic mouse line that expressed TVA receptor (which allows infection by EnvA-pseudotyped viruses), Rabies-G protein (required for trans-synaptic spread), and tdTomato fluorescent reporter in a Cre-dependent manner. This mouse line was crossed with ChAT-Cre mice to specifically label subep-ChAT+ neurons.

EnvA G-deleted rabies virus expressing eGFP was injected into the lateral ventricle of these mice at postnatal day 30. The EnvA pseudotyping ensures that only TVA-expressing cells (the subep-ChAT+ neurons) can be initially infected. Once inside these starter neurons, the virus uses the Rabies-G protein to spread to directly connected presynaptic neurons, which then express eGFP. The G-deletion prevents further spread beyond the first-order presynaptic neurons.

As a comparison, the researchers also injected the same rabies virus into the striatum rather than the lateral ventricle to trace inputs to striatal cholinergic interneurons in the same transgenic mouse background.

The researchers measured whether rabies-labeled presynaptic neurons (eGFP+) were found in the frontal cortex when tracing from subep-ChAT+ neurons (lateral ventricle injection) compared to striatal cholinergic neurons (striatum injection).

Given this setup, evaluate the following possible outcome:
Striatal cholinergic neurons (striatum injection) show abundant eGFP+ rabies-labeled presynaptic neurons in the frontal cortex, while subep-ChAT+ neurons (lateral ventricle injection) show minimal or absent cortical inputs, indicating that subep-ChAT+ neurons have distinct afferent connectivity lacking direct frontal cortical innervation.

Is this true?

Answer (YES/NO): NO